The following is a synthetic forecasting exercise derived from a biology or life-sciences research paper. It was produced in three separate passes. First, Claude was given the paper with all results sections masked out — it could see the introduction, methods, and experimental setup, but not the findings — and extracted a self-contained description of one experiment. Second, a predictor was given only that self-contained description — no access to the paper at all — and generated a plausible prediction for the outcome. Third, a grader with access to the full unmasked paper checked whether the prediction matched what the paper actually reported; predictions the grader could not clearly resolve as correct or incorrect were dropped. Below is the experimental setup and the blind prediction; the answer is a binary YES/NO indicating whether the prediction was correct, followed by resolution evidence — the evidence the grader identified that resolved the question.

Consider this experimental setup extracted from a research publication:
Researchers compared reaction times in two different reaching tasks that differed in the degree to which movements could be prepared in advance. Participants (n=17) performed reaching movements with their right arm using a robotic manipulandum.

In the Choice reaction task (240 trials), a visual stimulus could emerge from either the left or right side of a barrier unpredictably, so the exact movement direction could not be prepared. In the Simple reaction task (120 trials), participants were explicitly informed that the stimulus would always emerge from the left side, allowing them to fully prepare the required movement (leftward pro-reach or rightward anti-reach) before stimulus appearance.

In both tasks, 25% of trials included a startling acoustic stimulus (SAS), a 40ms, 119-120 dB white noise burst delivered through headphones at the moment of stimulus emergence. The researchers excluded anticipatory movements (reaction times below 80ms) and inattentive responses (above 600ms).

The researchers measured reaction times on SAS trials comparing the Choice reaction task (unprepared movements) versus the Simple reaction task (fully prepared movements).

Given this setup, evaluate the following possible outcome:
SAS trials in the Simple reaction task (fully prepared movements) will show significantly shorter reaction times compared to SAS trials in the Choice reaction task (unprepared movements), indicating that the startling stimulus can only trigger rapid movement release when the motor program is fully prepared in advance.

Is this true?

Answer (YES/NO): NO